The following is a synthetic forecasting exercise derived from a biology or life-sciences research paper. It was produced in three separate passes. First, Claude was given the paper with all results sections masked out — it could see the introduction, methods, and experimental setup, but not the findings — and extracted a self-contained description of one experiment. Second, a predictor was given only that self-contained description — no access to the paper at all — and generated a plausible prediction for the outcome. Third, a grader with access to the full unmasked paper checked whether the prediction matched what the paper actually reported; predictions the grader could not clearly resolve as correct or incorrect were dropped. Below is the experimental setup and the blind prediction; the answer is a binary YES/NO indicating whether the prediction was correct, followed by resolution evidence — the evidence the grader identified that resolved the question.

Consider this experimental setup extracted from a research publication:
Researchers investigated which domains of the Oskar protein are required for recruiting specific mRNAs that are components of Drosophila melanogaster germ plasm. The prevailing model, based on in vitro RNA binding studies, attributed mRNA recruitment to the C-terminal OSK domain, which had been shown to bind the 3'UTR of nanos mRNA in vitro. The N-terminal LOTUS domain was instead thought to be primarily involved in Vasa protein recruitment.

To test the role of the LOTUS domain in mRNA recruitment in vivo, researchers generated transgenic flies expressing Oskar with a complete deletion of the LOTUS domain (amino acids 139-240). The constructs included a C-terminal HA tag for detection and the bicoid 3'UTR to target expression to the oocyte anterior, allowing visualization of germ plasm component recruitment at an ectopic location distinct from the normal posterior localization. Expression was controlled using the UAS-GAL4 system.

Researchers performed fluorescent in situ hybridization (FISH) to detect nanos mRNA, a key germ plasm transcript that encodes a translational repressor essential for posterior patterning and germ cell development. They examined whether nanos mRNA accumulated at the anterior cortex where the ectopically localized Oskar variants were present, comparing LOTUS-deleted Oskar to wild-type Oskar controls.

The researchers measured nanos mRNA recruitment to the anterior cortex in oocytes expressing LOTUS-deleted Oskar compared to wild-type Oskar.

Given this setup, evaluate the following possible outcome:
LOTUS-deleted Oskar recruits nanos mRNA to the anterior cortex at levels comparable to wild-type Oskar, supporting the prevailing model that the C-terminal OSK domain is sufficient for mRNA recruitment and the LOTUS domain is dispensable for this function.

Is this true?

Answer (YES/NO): NO